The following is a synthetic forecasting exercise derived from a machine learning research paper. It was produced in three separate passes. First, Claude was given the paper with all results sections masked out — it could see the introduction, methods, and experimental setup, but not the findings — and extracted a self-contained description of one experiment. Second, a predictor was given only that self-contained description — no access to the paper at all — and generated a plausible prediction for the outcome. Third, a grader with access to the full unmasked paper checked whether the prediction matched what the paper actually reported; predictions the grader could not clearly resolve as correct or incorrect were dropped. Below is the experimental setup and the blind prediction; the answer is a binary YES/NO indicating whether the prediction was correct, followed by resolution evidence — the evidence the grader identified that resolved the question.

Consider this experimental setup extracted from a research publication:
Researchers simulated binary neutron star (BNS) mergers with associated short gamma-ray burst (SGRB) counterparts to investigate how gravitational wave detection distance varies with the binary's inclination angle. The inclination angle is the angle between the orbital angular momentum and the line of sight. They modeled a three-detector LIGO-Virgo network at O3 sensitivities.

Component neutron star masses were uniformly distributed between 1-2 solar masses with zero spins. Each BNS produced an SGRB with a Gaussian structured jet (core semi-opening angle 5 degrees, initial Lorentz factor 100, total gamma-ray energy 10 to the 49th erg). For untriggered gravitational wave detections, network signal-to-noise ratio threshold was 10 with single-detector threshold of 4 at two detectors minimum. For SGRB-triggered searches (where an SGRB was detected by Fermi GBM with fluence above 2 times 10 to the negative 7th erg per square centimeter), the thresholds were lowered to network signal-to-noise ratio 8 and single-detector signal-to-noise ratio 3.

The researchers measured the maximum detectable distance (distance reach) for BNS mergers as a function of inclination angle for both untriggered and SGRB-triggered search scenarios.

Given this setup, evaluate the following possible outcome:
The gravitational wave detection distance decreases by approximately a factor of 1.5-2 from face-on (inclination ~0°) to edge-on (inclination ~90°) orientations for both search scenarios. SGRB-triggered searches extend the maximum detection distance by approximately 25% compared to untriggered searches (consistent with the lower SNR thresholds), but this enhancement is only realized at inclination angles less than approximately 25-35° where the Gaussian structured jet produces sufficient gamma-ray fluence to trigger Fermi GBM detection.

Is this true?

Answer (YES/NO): NO